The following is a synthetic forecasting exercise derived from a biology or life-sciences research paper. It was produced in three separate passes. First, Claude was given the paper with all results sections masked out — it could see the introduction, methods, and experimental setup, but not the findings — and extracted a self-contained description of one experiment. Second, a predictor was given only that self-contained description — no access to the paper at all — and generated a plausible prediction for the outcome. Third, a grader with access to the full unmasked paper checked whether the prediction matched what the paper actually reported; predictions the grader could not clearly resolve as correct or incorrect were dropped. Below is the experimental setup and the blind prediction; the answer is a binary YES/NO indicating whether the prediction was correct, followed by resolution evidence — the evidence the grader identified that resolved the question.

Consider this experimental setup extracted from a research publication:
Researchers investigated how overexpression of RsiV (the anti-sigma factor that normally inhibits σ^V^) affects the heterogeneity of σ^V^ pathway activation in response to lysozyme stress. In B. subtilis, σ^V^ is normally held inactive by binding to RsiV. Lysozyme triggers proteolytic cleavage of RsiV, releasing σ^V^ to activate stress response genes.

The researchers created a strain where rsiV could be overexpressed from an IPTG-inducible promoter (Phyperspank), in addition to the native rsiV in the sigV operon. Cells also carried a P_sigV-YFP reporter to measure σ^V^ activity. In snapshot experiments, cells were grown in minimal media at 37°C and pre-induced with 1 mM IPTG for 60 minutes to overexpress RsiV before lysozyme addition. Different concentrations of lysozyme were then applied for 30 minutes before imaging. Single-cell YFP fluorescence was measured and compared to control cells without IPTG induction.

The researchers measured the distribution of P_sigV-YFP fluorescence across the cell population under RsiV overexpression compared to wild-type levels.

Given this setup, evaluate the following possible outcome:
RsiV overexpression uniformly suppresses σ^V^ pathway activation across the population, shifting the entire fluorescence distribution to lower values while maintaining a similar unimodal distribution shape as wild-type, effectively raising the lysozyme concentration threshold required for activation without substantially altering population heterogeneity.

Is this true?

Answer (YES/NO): NO